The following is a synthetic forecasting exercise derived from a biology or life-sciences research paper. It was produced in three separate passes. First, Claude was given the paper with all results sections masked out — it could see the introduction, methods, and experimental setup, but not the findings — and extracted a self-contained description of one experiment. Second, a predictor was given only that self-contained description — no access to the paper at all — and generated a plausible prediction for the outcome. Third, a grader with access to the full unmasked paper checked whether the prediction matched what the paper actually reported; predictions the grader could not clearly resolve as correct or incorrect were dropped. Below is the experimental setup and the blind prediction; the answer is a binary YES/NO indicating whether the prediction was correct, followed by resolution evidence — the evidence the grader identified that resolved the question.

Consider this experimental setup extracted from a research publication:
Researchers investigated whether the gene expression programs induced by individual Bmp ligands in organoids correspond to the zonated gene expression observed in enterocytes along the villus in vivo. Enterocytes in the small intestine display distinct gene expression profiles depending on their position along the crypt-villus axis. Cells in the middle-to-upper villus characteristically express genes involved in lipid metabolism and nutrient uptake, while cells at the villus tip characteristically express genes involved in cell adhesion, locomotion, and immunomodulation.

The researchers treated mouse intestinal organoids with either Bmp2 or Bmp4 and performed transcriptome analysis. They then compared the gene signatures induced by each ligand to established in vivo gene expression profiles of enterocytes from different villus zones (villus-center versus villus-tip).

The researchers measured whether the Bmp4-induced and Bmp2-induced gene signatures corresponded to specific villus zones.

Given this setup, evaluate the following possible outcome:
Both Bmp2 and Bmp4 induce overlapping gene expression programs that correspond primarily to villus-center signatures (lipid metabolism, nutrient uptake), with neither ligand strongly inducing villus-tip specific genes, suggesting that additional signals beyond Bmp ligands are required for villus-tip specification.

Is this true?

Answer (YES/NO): NO